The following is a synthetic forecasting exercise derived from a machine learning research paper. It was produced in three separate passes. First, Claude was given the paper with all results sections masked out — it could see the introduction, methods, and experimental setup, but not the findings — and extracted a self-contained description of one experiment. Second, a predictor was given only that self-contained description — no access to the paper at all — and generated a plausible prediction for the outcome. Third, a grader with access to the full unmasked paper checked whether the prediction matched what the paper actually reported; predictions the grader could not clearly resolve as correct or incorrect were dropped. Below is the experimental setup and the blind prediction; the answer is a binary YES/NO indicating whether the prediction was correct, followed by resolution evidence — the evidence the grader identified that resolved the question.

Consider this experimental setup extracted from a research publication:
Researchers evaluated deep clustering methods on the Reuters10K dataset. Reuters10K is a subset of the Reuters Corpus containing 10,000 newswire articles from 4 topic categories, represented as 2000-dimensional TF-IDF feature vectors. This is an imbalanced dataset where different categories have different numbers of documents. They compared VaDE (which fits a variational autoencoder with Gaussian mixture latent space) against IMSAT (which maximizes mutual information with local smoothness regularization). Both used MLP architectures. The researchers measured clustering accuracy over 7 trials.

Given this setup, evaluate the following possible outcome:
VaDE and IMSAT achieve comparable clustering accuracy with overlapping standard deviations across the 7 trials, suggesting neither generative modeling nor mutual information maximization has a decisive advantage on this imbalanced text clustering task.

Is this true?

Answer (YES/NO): YES